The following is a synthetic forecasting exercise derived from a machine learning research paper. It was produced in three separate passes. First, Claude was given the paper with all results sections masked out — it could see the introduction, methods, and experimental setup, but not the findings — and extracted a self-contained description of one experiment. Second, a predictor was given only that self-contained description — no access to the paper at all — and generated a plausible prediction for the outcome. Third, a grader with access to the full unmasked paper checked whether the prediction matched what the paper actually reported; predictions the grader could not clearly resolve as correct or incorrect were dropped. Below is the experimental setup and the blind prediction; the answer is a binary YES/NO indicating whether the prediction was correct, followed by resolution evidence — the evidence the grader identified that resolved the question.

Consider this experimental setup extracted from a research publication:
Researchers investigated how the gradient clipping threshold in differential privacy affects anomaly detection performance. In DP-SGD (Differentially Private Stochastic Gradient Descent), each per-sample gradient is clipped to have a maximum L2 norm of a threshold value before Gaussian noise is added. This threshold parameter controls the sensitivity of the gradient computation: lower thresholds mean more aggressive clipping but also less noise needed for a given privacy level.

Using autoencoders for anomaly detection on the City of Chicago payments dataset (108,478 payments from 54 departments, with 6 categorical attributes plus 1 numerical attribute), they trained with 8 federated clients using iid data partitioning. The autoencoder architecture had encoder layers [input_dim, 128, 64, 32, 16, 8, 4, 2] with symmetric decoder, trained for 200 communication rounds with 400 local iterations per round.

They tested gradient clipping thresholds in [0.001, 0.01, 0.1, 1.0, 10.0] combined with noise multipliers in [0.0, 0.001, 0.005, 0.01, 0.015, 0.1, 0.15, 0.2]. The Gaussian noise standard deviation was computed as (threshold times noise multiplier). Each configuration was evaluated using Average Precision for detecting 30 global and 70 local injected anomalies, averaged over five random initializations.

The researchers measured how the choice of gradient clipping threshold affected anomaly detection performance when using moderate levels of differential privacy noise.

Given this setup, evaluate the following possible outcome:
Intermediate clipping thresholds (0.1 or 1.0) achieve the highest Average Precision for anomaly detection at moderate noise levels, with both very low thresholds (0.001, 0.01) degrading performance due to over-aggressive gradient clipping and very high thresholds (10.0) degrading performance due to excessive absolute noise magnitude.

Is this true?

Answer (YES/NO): NO